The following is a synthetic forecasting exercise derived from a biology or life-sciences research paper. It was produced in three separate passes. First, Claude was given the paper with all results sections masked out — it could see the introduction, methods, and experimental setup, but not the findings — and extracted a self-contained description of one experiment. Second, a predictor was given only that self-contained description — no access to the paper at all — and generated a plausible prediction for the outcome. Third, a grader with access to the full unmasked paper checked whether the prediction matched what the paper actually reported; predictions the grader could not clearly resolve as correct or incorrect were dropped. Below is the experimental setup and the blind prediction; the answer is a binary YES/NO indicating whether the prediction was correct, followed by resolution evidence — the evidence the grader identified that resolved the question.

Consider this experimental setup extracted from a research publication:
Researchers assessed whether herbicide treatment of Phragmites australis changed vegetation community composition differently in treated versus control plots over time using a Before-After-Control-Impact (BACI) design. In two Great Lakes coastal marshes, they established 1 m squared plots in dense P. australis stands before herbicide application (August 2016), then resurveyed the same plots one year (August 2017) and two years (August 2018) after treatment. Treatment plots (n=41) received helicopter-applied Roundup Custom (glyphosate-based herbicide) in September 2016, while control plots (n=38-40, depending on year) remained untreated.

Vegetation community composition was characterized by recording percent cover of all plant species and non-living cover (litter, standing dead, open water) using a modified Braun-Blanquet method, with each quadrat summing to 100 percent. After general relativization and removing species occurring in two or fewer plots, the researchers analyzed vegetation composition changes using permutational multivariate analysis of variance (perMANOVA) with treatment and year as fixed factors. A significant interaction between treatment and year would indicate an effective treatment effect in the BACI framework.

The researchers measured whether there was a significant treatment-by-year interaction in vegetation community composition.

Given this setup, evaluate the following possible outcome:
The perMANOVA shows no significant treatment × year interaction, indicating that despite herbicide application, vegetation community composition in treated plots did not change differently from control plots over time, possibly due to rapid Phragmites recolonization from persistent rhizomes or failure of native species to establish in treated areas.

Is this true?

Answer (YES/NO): NO